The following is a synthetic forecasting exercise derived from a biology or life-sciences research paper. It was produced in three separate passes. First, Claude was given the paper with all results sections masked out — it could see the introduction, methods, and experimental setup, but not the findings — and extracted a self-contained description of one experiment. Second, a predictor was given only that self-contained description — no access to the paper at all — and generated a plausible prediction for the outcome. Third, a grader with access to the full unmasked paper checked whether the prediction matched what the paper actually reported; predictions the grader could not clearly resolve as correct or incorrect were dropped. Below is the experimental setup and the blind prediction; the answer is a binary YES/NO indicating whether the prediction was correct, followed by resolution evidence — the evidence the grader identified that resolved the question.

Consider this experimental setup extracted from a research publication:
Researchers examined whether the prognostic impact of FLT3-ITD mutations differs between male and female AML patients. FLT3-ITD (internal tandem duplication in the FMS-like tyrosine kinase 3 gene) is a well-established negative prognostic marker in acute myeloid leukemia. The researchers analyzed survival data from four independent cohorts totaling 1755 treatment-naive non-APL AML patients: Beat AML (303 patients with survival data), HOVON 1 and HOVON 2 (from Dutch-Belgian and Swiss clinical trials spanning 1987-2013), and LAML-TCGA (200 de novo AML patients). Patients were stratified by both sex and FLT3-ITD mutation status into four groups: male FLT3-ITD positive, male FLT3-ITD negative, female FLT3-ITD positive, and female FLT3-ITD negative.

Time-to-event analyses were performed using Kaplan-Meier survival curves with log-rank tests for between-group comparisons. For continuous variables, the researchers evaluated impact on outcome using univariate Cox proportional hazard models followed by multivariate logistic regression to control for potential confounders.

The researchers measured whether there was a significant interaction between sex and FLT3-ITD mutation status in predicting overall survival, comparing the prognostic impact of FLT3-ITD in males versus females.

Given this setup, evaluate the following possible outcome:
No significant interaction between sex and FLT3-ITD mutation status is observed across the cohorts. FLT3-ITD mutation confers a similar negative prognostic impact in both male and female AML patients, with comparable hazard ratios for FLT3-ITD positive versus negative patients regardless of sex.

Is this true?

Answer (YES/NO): NO